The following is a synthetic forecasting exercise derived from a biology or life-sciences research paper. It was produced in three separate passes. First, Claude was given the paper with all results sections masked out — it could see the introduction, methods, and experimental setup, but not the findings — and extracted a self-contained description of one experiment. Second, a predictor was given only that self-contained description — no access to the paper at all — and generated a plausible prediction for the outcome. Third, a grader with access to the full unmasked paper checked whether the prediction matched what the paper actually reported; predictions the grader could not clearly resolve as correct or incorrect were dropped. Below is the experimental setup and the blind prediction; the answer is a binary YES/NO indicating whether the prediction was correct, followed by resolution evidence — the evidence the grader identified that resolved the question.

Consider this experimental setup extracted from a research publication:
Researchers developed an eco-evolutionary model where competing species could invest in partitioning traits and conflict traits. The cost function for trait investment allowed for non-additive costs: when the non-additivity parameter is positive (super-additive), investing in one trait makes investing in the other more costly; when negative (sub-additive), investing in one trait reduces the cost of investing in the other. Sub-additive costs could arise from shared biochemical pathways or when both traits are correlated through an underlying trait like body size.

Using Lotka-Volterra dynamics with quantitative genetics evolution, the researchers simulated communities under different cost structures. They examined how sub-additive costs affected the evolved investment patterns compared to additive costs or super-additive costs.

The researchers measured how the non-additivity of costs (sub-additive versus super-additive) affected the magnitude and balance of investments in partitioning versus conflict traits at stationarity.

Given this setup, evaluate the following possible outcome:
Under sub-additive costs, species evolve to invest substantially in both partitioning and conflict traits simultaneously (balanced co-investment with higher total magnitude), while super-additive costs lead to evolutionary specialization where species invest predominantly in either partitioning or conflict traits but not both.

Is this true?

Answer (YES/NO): YES